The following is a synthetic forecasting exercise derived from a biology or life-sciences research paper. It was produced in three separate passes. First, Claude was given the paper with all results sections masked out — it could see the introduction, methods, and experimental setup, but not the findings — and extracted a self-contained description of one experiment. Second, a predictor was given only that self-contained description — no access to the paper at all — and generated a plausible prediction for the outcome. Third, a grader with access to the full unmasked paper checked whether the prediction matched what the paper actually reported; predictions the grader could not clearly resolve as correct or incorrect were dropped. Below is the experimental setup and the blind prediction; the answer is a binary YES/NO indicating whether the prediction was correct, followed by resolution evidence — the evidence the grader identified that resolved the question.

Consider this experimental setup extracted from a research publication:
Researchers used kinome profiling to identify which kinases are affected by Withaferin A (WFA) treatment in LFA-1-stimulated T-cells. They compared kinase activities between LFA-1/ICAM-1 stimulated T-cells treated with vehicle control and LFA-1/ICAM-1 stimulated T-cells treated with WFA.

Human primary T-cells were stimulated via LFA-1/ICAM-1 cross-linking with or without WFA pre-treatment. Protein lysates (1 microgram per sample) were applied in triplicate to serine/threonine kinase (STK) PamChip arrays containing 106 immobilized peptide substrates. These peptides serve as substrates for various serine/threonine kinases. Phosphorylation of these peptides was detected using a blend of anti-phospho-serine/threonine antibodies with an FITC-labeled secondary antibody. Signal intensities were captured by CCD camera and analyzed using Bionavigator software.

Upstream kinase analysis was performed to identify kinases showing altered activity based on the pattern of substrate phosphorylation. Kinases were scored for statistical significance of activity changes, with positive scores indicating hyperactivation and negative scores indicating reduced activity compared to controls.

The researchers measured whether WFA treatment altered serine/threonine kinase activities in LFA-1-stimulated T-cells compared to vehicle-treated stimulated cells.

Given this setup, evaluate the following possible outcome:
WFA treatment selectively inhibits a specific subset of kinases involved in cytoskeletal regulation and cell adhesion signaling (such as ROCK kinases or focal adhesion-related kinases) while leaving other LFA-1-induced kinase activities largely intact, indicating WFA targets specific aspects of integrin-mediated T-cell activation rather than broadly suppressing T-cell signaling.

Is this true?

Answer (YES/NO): NO